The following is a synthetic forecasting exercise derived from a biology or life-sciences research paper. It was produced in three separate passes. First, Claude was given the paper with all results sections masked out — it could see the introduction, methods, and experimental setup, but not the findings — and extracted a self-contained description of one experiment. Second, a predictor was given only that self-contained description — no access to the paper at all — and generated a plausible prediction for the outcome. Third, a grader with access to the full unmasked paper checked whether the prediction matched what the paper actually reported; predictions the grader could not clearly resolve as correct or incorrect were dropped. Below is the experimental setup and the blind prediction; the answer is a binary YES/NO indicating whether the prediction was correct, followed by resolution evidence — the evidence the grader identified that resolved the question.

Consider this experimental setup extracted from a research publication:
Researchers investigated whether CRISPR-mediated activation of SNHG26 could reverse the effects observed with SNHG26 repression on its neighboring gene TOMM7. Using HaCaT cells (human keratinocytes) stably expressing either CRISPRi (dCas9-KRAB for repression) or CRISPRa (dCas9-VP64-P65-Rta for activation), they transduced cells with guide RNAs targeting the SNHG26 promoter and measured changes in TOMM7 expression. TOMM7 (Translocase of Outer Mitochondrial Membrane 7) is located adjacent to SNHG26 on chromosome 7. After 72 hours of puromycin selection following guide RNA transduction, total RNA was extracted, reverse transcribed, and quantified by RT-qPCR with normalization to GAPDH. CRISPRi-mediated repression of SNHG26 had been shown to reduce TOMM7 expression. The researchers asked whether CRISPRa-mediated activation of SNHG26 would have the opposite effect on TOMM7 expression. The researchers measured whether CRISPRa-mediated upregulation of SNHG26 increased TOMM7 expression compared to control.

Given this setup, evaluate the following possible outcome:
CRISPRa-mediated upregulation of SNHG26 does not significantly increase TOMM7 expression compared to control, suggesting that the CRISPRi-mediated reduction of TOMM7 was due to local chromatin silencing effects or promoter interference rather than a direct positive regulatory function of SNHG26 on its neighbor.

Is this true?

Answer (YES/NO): NO